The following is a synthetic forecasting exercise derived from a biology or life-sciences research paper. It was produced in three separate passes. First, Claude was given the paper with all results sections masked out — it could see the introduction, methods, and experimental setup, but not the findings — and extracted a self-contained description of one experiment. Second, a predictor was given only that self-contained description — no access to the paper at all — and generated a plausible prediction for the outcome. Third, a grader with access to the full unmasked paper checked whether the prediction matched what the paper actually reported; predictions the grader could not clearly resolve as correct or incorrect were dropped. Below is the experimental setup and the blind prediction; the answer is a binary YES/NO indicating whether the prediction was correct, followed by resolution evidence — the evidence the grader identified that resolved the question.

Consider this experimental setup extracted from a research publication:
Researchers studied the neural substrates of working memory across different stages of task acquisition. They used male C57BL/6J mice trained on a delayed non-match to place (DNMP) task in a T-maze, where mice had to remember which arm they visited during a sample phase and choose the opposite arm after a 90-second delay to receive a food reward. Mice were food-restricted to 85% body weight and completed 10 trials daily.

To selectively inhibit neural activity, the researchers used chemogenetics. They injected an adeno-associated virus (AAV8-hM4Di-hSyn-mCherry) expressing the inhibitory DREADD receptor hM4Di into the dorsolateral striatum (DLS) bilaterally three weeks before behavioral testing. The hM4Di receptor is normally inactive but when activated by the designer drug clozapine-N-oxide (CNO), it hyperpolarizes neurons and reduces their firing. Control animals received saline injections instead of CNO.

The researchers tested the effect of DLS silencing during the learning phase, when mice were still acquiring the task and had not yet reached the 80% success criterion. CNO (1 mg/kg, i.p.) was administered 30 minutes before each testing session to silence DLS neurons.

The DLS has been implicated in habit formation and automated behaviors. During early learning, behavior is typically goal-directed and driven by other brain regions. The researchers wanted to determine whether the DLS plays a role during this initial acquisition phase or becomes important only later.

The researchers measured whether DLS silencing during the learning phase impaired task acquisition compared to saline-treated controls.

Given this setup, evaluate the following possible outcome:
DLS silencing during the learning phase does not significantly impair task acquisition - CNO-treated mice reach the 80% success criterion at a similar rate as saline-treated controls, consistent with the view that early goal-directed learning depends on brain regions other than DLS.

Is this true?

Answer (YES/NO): YES